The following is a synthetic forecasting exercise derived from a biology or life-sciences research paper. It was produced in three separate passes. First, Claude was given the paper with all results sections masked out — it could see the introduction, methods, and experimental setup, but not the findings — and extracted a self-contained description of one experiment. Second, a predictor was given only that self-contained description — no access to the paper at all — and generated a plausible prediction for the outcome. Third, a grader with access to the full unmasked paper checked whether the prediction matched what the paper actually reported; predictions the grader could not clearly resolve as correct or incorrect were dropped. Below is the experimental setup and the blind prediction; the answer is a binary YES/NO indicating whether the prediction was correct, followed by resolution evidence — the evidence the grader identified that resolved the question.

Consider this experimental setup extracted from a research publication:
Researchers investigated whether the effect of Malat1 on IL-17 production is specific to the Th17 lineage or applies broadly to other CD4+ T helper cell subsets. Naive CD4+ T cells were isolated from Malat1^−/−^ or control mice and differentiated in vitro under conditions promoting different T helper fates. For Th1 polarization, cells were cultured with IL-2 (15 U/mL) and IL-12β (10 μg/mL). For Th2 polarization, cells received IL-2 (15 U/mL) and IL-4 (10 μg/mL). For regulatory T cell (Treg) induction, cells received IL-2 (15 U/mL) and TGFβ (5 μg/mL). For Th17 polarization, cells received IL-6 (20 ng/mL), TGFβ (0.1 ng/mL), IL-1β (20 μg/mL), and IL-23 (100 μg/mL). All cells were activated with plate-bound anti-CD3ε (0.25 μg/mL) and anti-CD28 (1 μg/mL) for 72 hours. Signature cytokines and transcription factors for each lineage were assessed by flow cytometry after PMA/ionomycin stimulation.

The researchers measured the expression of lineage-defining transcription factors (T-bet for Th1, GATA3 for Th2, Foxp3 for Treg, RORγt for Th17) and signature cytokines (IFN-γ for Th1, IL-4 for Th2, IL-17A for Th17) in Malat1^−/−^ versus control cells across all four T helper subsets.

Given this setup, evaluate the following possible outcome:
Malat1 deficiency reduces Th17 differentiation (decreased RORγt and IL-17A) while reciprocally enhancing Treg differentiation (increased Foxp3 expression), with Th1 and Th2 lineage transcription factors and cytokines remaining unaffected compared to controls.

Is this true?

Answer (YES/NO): NO